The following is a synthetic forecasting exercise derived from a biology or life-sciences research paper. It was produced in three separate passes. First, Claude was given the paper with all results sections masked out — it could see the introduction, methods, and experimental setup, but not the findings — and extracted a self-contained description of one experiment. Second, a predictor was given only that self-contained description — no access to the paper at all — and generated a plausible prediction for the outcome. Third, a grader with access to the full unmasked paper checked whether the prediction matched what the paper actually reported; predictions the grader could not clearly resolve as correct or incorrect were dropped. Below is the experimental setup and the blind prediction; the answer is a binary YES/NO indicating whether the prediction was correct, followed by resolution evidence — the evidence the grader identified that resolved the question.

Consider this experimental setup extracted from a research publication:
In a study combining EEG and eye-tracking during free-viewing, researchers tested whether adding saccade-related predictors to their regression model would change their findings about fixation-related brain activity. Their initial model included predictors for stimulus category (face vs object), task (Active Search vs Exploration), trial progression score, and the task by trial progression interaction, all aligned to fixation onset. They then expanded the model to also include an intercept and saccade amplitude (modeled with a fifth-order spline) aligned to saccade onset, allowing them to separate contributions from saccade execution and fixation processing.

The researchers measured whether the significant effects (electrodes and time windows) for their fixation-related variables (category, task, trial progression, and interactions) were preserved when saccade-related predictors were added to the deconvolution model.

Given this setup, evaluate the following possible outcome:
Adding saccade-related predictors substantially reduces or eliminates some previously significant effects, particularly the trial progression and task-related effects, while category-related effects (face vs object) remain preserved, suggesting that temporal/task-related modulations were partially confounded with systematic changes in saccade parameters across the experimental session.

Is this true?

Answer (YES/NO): NO